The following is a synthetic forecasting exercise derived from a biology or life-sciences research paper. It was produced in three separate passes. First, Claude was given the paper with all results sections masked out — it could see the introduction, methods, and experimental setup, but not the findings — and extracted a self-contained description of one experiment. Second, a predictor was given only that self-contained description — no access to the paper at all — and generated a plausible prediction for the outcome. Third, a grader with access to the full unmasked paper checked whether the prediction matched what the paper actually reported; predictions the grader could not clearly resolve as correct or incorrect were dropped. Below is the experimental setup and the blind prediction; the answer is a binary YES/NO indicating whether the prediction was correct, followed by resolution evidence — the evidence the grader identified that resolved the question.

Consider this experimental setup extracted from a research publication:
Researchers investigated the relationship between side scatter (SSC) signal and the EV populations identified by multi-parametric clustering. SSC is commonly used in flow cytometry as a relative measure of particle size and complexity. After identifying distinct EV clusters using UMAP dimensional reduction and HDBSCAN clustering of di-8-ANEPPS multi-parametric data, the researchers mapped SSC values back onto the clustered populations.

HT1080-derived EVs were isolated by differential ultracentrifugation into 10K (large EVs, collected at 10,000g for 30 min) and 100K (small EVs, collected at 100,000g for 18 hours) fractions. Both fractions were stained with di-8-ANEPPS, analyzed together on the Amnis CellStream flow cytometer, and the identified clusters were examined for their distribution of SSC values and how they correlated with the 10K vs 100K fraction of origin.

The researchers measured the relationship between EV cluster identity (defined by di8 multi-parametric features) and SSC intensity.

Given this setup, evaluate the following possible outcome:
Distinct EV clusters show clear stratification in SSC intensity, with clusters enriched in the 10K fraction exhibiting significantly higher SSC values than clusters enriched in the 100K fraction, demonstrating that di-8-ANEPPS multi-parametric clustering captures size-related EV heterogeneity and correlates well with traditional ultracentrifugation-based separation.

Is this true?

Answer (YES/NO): YES